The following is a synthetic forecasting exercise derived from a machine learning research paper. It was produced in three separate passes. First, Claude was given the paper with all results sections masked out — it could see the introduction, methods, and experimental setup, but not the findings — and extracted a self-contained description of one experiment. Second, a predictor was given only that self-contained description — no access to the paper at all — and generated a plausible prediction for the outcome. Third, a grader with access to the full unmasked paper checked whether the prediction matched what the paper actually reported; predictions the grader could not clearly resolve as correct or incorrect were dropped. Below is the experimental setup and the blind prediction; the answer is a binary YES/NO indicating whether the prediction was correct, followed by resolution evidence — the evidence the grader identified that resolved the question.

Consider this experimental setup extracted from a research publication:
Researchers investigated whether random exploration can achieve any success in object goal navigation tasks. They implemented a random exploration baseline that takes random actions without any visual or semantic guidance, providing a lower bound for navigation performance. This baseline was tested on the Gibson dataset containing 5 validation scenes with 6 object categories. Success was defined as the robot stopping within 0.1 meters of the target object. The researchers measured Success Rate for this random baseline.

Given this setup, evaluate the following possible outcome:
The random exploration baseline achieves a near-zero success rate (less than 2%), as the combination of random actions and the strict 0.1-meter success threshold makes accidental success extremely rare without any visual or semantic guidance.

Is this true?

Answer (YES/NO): NO